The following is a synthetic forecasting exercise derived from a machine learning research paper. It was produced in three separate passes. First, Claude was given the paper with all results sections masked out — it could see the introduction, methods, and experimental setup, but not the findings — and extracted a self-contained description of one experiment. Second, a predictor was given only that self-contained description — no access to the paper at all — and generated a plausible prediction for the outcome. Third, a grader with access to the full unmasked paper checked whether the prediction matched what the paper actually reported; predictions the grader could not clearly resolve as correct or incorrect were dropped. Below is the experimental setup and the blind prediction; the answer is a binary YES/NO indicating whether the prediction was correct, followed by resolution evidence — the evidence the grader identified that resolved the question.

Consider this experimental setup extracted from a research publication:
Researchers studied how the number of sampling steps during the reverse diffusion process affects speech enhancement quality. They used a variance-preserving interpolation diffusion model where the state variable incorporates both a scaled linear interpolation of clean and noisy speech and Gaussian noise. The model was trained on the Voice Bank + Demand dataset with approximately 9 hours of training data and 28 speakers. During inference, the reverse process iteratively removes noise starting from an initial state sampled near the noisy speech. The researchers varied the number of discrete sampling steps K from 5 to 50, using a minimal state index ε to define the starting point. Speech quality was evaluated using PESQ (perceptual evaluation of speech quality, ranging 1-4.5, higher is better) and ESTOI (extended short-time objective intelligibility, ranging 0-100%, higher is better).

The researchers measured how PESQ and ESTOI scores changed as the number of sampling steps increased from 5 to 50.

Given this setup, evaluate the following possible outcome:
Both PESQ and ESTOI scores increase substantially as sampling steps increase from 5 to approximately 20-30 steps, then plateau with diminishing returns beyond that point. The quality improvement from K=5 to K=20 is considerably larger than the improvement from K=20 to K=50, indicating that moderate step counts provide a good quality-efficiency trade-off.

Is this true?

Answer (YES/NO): NO